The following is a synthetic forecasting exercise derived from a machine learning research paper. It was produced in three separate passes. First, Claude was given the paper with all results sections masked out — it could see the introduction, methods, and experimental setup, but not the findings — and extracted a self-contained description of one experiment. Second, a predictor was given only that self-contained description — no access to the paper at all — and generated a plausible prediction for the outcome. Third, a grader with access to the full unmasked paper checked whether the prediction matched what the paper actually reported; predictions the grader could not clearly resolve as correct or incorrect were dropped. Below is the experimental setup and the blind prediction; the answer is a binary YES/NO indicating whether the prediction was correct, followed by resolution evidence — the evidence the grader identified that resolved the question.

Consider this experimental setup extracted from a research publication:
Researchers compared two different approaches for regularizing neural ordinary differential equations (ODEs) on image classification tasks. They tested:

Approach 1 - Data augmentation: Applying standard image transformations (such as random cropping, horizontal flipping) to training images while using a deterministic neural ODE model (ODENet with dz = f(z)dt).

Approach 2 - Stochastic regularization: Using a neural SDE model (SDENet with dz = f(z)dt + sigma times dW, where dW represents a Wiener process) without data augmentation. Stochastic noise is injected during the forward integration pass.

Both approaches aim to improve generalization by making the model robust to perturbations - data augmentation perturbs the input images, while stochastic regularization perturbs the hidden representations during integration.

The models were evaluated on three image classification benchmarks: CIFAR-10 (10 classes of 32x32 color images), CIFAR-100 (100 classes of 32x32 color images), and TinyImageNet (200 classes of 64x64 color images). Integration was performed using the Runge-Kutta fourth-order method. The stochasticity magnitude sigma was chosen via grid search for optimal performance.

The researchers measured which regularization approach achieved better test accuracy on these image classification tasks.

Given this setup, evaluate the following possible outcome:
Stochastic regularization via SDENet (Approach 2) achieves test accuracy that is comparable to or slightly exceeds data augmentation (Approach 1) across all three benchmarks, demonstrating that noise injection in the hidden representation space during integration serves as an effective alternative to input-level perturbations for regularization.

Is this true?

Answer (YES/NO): NO